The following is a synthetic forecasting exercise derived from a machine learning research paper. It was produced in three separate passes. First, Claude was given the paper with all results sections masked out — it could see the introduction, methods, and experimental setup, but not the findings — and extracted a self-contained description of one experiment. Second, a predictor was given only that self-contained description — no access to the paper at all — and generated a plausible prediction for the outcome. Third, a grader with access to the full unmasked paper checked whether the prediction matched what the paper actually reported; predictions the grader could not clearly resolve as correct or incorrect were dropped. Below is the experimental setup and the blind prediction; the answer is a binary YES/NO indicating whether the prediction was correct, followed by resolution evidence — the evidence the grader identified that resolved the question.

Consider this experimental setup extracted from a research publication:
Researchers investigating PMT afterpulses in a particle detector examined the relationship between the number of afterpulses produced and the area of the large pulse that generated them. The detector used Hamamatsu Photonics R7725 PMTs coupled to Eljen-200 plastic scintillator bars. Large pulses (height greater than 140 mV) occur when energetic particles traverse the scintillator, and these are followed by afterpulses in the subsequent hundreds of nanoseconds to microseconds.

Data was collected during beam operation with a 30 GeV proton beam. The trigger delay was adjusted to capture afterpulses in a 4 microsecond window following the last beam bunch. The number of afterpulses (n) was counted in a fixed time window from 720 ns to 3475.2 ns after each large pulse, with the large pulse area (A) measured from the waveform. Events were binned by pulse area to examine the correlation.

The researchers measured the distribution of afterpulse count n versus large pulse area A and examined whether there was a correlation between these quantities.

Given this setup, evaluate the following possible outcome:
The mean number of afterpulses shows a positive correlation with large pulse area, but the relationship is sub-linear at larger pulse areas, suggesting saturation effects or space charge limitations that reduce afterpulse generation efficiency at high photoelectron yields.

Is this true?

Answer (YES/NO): NO